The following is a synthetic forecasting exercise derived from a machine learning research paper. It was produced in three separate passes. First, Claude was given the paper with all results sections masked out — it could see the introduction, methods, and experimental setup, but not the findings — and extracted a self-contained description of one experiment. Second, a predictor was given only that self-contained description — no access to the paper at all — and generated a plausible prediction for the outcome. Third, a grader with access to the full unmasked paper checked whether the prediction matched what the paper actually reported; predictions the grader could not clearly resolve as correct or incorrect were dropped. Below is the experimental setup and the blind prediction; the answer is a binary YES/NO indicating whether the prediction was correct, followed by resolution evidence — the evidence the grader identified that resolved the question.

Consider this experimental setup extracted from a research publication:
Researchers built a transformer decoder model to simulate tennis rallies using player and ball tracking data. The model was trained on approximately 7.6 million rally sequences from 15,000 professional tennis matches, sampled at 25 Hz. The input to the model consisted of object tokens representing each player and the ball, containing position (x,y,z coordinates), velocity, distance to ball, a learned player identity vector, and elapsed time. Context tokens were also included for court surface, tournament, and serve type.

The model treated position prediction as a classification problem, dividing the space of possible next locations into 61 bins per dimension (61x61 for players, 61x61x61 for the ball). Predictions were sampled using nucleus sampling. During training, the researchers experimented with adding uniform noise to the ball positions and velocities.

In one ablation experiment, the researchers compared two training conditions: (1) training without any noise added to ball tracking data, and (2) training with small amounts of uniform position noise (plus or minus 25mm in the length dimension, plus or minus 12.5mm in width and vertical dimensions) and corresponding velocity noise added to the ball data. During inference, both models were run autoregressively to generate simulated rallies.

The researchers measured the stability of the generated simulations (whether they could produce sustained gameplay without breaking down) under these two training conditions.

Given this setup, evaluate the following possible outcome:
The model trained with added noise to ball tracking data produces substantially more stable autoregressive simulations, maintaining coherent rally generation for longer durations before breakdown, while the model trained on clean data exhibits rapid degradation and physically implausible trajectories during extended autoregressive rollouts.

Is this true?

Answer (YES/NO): YES